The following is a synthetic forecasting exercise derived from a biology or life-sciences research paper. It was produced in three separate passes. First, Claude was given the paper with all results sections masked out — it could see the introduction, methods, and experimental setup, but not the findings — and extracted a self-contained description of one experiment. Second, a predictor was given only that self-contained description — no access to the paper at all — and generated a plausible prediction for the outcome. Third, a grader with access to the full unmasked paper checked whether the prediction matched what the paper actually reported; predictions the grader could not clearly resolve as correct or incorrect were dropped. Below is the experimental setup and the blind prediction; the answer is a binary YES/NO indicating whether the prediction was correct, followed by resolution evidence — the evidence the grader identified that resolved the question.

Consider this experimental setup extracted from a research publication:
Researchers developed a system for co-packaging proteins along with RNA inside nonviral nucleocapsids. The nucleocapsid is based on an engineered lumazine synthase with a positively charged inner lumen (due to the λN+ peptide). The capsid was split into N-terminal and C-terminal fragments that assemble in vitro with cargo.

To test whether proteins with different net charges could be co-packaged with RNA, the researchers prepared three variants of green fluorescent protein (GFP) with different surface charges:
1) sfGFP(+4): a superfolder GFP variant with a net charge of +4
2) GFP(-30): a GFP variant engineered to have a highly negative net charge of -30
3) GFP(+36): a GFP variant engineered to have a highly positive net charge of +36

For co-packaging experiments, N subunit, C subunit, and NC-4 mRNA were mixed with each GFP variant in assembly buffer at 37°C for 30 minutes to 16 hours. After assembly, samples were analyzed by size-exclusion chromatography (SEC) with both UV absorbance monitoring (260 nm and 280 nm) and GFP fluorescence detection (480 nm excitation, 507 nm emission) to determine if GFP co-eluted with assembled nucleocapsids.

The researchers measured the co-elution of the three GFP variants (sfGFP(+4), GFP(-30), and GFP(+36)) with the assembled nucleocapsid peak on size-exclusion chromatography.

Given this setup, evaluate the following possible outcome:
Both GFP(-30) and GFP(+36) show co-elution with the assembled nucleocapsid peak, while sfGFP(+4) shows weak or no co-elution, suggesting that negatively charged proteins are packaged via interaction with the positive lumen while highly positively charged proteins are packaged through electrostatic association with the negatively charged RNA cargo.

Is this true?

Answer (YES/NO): NO